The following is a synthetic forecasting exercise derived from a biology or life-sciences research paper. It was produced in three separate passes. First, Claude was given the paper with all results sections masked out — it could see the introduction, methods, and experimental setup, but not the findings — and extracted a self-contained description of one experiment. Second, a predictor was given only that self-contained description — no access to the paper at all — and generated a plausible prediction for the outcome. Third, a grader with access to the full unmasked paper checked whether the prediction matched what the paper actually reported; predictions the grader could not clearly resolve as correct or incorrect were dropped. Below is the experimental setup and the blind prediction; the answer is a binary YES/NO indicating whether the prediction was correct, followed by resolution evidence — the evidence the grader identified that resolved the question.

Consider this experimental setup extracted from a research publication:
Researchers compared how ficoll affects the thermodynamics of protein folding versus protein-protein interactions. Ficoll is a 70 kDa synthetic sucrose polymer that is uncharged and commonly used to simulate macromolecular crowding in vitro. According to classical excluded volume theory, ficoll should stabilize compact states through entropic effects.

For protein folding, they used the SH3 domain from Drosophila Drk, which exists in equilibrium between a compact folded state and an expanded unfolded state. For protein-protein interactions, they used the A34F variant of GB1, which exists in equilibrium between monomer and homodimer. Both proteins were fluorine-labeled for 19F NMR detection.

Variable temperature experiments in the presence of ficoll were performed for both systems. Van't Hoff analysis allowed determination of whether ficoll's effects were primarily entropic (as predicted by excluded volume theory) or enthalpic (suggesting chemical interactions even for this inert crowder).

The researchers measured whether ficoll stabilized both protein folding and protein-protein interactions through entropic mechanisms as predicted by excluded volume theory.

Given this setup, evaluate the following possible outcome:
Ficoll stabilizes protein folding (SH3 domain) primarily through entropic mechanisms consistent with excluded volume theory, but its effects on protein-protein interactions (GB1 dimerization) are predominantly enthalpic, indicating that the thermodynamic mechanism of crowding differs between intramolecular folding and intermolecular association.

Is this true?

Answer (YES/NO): NO